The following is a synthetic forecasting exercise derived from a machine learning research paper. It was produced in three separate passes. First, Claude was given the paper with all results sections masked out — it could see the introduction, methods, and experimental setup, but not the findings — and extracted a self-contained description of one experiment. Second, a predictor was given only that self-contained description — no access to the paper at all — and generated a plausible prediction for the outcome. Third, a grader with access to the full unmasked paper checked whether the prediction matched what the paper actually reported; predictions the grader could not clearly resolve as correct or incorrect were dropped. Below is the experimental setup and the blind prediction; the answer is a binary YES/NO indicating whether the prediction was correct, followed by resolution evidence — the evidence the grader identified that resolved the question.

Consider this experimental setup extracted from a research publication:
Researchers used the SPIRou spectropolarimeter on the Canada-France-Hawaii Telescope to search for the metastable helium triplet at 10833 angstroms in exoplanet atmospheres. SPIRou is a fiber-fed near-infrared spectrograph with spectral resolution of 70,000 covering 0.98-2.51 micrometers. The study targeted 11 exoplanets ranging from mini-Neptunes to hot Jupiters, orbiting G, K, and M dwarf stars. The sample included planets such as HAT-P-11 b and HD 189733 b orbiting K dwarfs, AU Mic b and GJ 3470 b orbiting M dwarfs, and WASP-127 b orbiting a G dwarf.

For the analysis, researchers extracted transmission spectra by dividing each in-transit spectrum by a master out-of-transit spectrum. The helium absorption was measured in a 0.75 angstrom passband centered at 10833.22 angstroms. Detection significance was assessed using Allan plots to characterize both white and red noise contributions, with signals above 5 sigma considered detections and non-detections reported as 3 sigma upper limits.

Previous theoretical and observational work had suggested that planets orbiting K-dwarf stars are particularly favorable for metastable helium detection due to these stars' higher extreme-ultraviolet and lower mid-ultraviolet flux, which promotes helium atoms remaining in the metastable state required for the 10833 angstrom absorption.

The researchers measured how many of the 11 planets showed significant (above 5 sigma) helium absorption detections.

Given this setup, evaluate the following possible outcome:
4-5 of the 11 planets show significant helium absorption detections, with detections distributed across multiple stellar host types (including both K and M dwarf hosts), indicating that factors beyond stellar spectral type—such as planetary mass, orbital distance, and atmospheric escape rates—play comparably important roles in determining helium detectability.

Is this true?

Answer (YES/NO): NO